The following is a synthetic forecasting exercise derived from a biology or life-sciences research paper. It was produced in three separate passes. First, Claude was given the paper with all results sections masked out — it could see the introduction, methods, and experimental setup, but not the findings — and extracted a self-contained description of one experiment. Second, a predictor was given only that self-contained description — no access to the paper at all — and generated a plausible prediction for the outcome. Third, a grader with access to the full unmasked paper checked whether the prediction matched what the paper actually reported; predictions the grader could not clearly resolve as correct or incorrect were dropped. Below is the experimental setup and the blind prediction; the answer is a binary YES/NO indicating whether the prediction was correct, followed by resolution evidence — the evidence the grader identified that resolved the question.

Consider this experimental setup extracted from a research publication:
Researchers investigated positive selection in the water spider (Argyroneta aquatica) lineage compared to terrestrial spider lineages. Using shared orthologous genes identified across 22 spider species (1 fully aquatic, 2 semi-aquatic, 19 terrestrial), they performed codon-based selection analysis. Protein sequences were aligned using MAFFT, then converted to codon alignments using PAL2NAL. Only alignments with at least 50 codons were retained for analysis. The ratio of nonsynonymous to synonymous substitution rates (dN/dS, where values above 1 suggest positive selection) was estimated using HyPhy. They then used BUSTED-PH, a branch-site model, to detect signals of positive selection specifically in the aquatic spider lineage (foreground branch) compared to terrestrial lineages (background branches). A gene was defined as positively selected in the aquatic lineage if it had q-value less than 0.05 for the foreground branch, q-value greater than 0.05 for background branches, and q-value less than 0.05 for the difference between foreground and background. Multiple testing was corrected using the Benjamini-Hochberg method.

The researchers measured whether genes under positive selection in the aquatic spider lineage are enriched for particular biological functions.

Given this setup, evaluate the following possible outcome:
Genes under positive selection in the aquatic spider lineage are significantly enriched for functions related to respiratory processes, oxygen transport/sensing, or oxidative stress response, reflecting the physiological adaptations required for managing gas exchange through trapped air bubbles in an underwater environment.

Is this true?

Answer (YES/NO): NO